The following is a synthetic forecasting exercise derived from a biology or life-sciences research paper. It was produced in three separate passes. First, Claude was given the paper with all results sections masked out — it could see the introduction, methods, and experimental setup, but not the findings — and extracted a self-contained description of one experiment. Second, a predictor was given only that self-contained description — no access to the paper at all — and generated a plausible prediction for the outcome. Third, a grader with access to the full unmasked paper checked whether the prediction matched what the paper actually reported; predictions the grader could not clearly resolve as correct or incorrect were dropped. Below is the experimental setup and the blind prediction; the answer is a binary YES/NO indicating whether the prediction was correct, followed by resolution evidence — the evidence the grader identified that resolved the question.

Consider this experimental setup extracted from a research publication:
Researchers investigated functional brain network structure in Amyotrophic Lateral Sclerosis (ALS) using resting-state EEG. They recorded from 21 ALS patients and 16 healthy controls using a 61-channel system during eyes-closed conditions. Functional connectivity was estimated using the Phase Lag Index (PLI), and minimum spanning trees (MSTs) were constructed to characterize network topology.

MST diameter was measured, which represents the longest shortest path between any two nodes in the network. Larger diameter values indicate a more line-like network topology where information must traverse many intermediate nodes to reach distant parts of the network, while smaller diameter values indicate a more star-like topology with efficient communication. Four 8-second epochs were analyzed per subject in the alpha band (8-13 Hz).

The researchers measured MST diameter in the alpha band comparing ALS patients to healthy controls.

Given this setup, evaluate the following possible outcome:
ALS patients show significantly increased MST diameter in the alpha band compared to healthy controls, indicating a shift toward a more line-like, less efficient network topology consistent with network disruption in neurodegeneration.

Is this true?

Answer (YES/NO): NO